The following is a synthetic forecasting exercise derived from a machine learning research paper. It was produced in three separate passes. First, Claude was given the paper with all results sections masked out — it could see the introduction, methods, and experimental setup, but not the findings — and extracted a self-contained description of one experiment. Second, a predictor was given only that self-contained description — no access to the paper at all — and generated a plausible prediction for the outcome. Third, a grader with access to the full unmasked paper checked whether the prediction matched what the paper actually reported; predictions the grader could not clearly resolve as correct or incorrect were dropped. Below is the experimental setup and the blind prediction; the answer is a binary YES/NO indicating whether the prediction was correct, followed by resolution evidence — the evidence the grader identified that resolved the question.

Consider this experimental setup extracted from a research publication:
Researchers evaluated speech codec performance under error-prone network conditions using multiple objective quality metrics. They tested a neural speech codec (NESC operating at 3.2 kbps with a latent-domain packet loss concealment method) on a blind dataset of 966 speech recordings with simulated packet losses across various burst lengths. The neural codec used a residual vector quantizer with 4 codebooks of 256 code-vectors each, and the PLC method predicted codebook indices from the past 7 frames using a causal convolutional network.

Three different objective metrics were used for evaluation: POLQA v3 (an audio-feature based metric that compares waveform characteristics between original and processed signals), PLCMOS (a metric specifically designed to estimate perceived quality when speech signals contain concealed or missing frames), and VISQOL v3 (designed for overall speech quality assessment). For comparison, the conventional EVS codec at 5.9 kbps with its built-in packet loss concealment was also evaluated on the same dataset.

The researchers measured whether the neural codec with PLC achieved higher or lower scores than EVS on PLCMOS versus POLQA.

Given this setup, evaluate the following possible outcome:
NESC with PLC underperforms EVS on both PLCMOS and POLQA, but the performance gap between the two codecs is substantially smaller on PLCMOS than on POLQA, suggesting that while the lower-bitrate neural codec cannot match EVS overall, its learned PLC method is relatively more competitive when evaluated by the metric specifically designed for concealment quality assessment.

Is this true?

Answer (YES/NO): NO